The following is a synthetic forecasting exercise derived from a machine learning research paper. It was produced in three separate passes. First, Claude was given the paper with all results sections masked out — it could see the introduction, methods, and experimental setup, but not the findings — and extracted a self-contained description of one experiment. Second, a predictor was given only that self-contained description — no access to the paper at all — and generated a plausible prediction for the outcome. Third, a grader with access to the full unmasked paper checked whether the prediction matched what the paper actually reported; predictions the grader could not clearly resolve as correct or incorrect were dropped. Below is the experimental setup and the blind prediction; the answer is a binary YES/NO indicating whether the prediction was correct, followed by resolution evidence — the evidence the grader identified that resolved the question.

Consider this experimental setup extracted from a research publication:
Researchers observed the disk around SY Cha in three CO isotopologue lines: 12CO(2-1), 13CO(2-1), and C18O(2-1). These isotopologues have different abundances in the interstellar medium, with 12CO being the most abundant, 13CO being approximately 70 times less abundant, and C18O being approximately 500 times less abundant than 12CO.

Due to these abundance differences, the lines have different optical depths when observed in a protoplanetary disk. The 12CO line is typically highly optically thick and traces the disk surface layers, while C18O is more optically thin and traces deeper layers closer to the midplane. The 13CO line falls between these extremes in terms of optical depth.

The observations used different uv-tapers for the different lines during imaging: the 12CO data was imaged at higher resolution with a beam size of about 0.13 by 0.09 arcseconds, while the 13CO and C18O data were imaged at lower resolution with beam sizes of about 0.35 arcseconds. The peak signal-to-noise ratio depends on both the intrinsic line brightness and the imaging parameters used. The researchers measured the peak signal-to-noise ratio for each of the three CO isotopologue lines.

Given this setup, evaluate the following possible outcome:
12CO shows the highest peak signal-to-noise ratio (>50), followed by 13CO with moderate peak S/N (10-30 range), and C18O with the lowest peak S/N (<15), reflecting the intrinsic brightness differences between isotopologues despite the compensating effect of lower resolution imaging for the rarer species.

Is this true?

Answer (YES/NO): NO